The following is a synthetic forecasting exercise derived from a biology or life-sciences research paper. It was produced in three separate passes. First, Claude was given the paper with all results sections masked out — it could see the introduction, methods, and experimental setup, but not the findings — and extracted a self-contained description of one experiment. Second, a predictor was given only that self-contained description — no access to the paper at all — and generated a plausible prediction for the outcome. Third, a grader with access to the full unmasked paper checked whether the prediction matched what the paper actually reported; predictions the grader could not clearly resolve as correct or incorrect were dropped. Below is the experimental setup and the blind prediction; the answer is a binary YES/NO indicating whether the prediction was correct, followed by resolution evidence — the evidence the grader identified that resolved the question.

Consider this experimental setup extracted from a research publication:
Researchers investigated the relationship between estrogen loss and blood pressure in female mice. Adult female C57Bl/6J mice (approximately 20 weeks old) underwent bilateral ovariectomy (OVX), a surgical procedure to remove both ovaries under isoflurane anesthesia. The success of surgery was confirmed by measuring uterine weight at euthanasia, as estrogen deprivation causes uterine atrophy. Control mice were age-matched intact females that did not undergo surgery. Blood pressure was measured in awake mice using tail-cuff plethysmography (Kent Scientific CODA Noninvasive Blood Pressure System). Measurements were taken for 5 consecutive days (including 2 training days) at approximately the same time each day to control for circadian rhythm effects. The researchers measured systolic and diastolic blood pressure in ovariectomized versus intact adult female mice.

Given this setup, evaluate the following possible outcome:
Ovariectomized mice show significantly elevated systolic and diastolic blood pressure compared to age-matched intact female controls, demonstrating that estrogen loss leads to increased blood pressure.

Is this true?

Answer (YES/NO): NO